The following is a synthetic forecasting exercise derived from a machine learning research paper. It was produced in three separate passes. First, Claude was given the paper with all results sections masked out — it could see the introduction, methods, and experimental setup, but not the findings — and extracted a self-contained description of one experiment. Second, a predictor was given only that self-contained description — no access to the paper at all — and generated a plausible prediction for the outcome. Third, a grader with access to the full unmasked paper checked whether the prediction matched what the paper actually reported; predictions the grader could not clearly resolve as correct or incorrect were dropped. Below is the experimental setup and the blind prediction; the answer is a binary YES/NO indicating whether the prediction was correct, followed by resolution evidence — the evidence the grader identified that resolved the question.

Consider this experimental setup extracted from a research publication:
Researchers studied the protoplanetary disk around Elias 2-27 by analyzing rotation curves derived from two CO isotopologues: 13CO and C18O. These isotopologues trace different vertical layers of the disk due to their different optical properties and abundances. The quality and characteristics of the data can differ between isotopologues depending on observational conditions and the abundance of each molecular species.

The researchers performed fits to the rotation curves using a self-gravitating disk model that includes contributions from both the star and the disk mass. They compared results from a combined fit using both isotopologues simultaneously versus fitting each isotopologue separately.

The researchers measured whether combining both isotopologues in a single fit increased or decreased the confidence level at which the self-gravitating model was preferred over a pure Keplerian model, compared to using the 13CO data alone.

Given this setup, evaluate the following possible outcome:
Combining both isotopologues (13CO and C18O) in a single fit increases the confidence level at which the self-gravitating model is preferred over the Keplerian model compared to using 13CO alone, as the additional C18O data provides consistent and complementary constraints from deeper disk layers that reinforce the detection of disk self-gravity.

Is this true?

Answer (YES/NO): NO